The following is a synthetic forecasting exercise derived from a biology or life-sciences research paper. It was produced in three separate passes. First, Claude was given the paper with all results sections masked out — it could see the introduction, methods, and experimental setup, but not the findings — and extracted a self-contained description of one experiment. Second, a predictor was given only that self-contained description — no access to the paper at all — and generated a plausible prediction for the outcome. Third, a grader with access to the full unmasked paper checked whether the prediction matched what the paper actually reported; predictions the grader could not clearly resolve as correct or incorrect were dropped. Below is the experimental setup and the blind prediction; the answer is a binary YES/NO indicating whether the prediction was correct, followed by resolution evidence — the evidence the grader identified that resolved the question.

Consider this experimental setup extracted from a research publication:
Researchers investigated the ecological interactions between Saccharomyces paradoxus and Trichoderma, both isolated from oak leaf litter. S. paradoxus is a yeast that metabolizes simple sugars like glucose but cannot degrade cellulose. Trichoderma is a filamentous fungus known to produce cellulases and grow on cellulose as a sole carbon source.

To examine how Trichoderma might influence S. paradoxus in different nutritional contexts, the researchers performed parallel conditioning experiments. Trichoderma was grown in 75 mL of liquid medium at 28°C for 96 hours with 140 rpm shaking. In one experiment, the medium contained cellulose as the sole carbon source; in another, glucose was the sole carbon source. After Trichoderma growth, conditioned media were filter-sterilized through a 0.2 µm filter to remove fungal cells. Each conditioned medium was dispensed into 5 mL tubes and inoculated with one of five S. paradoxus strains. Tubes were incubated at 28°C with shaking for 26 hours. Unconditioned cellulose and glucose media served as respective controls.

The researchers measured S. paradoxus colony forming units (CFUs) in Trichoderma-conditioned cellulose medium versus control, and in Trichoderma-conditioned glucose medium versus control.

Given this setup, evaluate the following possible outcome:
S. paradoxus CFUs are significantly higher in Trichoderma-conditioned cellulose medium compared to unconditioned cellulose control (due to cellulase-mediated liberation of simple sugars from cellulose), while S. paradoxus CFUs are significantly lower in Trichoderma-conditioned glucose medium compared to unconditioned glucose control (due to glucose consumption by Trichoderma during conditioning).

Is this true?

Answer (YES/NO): NO